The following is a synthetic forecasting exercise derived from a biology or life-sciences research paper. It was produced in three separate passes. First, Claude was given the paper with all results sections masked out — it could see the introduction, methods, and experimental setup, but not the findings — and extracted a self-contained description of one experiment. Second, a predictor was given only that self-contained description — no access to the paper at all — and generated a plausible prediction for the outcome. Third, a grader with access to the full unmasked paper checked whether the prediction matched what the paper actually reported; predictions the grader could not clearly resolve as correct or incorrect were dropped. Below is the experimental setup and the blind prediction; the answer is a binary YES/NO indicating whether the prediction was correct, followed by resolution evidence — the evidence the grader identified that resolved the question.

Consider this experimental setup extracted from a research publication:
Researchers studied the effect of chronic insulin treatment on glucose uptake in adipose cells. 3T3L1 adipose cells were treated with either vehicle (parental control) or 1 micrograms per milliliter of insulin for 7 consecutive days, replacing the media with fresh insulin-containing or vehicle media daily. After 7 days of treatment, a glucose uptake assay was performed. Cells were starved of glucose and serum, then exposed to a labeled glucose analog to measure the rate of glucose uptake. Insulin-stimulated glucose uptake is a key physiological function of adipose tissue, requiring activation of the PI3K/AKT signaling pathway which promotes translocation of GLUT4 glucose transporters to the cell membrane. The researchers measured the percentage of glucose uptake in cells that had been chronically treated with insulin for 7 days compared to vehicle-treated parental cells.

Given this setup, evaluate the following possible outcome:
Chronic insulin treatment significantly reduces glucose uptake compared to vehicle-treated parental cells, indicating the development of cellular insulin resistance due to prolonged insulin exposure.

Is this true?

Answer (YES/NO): YES